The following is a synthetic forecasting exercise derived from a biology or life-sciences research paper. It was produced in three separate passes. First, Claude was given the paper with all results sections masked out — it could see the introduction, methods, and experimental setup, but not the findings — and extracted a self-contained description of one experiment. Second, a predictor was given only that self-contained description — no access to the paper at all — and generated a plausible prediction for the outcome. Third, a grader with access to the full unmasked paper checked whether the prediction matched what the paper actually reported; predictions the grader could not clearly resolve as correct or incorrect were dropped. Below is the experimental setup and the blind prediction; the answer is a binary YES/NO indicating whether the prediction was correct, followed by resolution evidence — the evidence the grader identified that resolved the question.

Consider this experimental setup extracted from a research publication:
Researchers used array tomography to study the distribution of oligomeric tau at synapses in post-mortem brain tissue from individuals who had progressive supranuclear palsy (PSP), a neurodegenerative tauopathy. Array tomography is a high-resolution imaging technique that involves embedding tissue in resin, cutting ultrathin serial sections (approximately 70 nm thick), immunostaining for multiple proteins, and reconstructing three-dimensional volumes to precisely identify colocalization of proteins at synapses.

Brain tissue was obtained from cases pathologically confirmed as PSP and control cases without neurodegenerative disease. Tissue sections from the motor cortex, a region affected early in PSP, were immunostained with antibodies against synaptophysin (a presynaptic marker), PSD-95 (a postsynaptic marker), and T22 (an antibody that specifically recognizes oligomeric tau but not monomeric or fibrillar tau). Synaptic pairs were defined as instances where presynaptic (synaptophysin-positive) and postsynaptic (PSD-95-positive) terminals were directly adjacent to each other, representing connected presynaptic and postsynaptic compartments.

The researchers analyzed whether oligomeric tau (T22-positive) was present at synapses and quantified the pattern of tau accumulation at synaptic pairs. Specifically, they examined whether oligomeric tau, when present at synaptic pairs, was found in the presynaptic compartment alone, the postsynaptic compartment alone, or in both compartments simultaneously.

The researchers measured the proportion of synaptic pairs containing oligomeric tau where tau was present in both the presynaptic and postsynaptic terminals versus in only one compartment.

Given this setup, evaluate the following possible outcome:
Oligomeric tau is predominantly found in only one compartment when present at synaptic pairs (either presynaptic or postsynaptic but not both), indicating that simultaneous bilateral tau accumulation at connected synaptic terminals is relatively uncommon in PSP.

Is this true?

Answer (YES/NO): NO